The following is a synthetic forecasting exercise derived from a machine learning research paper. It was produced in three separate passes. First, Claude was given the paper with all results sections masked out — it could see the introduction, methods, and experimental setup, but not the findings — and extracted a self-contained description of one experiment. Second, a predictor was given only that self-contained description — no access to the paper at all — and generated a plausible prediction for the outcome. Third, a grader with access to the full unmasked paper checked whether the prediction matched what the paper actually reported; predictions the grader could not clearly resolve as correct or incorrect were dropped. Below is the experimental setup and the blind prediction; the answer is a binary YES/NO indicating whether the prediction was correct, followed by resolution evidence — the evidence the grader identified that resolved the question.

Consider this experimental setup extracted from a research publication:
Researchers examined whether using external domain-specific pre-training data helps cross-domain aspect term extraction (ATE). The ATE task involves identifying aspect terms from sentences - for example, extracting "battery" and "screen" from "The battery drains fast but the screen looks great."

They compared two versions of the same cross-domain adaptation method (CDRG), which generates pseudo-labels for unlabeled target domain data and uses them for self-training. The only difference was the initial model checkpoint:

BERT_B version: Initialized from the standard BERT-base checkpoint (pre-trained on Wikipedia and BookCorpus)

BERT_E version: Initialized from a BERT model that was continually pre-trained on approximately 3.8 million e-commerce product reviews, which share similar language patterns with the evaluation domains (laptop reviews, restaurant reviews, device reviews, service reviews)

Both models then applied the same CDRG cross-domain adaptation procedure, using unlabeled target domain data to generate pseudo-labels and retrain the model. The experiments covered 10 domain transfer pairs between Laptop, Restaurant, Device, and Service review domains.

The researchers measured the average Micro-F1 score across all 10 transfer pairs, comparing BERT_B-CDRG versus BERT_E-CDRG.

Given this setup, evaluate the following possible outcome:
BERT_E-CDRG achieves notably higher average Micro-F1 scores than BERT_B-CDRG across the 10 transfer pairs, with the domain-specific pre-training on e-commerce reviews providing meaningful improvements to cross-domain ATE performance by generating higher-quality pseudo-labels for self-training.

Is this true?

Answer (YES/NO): YES